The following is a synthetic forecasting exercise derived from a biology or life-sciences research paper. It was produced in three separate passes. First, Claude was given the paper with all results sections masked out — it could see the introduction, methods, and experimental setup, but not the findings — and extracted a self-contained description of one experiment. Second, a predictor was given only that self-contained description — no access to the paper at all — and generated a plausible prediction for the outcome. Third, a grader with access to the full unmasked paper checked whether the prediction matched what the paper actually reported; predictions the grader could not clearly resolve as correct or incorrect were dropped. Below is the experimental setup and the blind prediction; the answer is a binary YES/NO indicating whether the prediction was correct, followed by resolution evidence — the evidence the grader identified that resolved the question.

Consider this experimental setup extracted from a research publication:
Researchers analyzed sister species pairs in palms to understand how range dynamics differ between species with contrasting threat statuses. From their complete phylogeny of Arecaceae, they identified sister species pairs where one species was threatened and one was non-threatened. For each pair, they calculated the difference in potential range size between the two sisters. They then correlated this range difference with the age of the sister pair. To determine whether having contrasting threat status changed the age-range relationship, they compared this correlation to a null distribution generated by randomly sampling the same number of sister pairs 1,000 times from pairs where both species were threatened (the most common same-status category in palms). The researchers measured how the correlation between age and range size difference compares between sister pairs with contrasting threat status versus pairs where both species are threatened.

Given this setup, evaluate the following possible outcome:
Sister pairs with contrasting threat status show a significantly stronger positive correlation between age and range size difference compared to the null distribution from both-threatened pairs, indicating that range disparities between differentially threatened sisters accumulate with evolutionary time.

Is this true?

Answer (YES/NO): NO